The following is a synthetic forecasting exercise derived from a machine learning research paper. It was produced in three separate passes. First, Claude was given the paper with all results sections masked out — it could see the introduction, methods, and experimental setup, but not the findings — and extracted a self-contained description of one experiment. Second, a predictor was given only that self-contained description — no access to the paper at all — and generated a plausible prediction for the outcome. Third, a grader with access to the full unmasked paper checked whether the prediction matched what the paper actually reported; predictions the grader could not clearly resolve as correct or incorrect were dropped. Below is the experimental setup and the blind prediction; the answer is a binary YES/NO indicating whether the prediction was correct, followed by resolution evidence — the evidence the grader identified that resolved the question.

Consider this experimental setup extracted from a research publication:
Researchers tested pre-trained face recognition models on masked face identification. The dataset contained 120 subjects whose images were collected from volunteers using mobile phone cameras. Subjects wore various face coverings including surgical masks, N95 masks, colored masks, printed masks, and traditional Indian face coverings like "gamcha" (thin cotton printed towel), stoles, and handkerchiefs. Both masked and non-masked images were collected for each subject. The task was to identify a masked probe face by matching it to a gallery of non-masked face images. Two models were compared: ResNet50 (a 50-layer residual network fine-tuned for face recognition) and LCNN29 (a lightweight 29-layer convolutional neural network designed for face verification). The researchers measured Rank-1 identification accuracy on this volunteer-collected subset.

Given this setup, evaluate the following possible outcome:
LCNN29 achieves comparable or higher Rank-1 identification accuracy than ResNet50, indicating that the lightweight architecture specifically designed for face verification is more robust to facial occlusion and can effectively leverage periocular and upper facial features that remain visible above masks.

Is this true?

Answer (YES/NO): YES